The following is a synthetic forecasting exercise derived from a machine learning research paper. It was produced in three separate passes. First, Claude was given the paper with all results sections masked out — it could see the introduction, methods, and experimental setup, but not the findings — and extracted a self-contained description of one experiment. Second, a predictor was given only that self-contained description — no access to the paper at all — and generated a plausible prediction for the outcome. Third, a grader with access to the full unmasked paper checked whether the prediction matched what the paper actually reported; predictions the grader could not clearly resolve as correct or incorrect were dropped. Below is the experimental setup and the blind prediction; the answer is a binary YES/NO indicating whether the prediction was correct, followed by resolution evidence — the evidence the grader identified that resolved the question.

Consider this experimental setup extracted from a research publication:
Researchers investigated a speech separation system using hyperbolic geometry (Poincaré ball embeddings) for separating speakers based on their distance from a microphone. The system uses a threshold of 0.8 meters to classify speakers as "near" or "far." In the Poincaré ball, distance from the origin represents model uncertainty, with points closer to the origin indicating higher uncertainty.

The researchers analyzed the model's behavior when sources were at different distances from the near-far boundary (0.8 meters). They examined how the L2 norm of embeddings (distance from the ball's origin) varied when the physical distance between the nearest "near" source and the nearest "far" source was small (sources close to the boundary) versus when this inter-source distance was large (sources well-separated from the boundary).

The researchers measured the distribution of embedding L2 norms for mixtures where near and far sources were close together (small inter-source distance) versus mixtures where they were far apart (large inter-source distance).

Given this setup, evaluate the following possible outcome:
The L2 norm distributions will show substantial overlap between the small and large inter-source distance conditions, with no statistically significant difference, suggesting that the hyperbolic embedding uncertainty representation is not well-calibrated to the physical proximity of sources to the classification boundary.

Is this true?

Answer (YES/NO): NO